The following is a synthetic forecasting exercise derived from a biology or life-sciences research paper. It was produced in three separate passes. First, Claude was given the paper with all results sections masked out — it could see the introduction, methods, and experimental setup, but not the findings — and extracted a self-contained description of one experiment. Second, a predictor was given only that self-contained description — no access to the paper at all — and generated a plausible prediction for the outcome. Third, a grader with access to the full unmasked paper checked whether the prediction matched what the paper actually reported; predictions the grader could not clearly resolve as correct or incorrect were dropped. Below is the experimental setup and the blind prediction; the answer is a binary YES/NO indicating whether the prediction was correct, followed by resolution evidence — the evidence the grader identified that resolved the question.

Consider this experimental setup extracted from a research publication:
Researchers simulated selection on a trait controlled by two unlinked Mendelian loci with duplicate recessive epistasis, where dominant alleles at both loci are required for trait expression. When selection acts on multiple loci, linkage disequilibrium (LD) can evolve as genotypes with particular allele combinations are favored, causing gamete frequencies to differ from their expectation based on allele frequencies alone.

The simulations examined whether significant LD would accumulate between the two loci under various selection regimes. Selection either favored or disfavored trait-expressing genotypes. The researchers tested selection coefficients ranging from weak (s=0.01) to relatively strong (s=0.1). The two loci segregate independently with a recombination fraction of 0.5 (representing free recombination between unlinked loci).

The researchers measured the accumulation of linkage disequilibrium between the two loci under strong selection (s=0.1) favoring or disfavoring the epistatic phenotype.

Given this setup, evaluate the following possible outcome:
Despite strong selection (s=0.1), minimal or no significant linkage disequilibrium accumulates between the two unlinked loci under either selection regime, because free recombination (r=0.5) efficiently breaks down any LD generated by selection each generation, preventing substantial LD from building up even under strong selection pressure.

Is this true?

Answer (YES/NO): YES